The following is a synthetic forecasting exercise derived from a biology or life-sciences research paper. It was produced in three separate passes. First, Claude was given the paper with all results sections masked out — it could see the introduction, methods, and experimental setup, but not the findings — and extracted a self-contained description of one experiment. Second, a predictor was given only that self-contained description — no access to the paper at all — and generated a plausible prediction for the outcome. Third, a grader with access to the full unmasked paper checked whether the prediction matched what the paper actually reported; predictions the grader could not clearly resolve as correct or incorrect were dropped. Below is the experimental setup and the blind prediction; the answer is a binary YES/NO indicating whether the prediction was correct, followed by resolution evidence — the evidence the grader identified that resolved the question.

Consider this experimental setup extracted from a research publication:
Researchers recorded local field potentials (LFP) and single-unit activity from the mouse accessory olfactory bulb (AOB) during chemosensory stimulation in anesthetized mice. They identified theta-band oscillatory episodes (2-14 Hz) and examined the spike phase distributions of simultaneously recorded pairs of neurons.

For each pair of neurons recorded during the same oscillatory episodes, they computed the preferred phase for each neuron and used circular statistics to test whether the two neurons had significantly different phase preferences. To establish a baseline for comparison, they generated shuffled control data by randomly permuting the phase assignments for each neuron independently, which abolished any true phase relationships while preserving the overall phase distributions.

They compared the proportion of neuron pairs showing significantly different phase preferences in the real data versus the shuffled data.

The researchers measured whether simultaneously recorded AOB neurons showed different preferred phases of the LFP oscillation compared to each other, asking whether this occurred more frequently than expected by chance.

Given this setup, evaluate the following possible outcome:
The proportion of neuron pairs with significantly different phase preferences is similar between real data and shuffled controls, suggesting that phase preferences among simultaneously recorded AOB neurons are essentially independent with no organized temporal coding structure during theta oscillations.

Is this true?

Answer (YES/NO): NO